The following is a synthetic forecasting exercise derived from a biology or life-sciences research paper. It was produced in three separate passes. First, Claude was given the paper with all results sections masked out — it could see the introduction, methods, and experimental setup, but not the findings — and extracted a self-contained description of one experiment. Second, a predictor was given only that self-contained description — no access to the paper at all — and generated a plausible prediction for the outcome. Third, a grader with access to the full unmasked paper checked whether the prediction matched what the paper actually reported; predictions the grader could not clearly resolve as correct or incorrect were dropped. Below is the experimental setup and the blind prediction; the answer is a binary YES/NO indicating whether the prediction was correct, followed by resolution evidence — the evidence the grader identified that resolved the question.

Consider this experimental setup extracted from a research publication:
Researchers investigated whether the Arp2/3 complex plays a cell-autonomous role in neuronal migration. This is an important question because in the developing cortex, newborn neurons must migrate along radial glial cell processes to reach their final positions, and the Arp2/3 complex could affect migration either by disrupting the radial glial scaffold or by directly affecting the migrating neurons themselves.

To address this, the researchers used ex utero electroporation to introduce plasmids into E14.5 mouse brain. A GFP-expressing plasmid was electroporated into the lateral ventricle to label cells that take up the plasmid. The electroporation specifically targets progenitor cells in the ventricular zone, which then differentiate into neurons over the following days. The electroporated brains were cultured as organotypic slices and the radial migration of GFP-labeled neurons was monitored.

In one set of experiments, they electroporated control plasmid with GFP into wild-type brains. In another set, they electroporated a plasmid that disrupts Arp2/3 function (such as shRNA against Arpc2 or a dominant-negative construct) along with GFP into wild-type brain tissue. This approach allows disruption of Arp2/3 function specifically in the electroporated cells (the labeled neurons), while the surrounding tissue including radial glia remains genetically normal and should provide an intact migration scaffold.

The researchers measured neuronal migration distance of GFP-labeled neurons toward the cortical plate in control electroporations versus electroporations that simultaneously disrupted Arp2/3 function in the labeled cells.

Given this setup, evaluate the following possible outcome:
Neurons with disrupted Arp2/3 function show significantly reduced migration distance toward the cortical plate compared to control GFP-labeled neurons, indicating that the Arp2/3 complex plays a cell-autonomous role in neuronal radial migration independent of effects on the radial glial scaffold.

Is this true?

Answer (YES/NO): YES